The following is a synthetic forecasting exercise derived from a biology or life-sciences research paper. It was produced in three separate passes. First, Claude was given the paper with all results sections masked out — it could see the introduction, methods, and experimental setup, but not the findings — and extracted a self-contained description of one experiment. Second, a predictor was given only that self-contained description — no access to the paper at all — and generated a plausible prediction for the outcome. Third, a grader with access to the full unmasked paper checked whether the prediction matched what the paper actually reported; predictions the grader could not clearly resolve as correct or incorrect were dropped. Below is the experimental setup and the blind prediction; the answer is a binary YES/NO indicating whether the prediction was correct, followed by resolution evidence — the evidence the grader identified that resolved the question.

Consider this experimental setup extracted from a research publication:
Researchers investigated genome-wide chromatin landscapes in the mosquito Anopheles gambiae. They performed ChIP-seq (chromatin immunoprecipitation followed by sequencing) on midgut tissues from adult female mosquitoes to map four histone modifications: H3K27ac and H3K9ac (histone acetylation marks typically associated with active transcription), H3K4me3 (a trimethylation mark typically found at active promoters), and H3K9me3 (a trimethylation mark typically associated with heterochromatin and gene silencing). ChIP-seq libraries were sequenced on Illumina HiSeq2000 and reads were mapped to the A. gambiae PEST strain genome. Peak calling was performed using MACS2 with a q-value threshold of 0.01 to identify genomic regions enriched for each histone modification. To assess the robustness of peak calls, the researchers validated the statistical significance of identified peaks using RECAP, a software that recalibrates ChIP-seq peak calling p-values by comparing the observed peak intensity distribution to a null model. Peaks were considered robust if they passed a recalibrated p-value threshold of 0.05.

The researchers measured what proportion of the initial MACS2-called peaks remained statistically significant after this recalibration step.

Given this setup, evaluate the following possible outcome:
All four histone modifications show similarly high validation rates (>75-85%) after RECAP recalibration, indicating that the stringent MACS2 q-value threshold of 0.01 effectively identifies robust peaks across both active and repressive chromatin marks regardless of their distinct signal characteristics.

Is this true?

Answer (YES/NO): NO